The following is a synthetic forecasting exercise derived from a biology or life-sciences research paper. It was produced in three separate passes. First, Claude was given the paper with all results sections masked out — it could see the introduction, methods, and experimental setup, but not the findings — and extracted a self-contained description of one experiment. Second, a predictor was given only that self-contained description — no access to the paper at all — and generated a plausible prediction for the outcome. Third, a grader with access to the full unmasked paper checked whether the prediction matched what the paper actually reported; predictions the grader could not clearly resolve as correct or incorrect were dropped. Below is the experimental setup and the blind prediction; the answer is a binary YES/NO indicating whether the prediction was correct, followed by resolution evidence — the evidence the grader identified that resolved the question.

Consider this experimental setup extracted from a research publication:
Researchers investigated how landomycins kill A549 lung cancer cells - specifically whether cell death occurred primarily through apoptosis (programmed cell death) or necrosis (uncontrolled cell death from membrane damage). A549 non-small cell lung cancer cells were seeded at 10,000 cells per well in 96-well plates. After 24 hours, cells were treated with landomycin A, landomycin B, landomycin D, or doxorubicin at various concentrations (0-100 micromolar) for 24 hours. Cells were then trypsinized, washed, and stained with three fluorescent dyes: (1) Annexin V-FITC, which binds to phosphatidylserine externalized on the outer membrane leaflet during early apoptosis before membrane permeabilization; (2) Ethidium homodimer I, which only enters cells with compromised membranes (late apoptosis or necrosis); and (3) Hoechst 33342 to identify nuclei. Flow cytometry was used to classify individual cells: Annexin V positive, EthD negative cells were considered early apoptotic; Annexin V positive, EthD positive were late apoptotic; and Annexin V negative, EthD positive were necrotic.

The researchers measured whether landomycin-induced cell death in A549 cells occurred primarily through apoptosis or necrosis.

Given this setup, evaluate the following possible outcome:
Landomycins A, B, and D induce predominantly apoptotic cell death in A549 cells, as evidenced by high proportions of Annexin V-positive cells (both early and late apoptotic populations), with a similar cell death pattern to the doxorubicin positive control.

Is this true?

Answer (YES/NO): NO